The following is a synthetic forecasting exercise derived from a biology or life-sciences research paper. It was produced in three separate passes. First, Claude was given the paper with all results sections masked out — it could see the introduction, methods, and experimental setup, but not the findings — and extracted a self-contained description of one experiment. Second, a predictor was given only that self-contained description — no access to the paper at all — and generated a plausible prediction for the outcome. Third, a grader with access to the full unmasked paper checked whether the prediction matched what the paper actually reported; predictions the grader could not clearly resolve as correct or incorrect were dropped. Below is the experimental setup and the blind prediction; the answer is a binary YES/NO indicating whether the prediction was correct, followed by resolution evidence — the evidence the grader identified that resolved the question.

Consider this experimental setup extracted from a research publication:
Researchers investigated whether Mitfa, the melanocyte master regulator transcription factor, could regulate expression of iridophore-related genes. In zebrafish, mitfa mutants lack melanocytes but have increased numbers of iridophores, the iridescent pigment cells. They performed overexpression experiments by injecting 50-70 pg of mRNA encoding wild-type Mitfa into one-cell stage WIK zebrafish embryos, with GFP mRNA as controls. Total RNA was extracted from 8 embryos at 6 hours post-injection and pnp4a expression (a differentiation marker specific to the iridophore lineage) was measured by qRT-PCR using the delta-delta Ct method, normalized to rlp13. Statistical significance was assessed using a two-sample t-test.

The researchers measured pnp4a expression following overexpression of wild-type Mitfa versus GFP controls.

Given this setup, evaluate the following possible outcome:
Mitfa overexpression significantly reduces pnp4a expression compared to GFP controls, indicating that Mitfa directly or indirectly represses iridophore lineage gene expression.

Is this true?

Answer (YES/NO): NO